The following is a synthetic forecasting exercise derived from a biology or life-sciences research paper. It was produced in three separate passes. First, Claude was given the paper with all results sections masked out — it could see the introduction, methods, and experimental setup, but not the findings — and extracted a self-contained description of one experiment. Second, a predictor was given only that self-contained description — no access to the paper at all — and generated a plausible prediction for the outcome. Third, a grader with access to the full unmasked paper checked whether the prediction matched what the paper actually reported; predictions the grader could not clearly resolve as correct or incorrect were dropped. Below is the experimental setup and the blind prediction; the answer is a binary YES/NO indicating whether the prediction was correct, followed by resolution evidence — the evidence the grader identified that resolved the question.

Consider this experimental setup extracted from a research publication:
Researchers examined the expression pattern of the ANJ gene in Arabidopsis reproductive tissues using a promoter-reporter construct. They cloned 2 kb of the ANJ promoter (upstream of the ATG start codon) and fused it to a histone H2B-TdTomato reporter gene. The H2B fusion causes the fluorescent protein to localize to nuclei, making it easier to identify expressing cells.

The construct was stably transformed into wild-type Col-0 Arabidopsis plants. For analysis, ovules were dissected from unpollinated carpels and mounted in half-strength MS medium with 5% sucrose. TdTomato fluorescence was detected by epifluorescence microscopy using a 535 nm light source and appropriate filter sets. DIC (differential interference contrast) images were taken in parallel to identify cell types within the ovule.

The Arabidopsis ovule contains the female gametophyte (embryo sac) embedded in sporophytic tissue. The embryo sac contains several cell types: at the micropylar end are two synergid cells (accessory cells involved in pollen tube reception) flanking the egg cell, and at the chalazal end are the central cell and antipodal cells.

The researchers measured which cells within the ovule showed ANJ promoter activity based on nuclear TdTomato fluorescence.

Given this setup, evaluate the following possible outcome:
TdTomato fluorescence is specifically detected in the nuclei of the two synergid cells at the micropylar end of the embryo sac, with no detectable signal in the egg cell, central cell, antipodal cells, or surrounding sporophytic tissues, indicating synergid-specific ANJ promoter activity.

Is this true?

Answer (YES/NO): YES